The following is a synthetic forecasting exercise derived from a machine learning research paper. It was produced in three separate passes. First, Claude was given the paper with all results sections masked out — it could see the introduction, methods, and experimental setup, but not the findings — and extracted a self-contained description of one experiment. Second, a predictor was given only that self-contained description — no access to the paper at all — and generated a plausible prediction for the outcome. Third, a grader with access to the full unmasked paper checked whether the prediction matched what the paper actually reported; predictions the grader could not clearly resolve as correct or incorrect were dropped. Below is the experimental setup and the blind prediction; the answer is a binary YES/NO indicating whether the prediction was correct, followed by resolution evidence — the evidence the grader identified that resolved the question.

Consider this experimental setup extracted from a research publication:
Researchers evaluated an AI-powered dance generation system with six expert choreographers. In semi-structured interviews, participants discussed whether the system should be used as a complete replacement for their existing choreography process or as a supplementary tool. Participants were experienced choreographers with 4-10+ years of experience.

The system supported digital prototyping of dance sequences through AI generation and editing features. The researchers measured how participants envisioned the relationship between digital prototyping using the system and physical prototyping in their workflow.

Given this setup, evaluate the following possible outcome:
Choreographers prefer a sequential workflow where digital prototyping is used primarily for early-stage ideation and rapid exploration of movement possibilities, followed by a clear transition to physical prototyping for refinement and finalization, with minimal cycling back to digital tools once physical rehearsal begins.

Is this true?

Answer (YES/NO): NO